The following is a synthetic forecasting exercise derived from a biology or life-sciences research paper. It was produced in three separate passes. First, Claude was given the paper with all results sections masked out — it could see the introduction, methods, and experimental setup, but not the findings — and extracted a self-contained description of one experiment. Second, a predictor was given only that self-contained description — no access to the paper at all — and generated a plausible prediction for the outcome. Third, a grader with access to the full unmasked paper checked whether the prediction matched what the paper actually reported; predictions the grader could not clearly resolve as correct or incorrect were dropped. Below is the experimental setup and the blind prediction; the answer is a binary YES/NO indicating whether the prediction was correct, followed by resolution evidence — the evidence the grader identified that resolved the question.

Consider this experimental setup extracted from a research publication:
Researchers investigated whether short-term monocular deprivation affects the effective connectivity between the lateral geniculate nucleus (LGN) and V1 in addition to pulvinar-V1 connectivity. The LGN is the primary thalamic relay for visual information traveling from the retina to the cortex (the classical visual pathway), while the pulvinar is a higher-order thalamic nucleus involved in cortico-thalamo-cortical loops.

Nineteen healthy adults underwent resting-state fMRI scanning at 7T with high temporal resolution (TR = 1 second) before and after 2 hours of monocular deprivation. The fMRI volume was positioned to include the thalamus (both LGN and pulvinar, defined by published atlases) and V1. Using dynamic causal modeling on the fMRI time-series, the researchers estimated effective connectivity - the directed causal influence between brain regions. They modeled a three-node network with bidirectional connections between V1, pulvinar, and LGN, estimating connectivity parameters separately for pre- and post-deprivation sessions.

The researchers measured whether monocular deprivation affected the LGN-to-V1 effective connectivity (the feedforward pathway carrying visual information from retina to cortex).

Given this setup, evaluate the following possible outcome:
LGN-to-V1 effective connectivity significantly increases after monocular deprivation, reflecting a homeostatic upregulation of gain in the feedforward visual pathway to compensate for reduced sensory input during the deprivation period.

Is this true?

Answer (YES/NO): NO